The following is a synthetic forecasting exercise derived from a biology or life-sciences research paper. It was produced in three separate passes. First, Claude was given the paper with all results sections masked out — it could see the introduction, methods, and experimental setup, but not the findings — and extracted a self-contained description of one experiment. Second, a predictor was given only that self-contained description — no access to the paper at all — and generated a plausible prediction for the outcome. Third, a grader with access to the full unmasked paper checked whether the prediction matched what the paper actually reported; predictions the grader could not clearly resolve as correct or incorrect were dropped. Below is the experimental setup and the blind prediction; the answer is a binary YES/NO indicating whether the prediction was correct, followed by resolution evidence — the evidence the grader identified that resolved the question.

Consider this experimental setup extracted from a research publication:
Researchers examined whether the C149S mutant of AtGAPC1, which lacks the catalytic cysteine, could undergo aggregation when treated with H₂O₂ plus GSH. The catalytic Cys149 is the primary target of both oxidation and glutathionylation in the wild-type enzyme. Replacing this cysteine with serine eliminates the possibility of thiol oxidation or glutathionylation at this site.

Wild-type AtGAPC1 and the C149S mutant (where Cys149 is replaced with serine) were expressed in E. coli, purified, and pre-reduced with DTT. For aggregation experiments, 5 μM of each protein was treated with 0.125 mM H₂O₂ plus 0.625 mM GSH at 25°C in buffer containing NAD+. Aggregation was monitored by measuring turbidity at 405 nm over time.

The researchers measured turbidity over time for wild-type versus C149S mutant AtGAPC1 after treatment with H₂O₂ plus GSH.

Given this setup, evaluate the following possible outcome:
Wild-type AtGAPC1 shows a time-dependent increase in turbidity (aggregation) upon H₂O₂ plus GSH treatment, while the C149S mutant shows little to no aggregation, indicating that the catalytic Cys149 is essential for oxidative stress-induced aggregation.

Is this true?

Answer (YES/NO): YES